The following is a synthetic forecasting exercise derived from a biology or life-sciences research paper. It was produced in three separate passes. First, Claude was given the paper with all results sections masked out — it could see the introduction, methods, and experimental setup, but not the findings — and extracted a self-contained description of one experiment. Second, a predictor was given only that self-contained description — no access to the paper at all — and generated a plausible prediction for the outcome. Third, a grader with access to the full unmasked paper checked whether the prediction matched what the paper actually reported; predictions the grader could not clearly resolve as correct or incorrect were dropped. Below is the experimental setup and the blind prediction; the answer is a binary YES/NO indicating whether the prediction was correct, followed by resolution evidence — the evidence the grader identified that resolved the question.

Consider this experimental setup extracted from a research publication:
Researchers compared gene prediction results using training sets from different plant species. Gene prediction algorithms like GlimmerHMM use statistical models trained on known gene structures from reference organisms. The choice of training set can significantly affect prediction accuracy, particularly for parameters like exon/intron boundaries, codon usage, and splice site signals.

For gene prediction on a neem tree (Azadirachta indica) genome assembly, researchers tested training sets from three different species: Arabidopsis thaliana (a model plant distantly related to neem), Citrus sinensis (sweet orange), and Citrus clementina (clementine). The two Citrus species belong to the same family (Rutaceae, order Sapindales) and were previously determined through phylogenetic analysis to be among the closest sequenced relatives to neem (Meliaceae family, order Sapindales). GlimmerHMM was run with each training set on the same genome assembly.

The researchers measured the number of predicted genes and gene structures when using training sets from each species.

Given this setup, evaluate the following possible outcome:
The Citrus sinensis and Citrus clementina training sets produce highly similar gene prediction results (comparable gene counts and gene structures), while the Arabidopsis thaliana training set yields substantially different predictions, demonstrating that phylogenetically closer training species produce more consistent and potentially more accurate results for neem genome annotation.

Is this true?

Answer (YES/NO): NO